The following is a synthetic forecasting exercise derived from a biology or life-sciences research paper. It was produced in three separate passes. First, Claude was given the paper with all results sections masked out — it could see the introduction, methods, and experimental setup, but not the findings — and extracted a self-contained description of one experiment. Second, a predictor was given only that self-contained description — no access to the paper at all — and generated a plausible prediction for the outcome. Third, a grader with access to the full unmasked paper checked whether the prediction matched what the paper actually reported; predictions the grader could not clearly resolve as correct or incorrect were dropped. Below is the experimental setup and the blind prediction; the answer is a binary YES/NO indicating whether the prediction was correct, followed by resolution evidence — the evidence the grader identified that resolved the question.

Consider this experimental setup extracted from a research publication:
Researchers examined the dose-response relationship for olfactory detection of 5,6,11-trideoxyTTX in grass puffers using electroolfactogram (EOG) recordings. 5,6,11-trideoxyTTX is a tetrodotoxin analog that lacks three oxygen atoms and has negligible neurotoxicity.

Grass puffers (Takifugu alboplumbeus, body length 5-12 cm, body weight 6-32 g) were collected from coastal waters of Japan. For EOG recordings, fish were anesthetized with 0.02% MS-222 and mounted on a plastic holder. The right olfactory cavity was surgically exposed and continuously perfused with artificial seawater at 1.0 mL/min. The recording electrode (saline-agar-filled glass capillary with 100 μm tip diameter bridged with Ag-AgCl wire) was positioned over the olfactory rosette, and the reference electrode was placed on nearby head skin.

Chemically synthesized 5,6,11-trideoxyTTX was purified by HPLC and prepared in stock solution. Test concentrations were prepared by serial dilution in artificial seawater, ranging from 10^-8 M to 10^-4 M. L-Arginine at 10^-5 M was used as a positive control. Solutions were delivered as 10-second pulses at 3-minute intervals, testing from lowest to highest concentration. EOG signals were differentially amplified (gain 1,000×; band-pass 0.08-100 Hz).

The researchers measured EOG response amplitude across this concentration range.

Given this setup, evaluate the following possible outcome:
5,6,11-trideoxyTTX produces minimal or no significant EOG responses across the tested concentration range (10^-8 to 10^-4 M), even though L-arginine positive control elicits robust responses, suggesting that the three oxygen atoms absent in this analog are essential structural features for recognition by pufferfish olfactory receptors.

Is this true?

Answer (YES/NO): NO